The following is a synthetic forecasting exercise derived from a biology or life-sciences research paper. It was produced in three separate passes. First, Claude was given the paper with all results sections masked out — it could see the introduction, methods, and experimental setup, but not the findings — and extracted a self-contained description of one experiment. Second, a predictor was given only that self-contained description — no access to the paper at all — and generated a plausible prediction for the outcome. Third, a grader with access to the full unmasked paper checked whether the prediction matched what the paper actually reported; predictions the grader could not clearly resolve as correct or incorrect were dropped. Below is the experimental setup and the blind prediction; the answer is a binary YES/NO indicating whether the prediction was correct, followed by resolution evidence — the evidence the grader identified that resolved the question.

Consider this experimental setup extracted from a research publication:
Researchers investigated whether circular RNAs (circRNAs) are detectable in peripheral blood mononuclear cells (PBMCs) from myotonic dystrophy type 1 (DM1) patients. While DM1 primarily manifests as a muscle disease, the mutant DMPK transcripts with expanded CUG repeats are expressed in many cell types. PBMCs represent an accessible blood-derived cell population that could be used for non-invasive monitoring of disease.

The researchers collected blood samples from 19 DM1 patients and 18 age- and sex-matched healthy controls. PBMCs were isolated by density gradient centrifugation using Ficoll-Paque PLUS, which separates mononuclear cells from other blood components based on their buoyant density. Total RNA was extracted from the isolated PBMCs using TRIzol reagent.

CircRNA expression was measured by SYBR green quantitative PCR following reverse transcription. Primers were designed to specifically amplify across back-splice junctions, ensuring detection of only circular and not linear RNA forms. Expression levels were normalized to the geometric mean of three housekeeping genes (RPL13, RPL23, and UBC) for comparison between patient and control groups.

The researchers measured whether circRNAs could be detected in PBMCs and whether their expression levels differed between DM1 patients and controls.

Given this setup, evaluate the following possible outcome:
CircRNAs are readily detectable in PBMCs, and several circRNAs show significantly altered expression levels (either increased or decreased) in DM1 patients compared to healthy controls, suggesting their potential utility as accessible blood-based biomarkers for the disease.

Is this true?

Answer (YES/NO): NO